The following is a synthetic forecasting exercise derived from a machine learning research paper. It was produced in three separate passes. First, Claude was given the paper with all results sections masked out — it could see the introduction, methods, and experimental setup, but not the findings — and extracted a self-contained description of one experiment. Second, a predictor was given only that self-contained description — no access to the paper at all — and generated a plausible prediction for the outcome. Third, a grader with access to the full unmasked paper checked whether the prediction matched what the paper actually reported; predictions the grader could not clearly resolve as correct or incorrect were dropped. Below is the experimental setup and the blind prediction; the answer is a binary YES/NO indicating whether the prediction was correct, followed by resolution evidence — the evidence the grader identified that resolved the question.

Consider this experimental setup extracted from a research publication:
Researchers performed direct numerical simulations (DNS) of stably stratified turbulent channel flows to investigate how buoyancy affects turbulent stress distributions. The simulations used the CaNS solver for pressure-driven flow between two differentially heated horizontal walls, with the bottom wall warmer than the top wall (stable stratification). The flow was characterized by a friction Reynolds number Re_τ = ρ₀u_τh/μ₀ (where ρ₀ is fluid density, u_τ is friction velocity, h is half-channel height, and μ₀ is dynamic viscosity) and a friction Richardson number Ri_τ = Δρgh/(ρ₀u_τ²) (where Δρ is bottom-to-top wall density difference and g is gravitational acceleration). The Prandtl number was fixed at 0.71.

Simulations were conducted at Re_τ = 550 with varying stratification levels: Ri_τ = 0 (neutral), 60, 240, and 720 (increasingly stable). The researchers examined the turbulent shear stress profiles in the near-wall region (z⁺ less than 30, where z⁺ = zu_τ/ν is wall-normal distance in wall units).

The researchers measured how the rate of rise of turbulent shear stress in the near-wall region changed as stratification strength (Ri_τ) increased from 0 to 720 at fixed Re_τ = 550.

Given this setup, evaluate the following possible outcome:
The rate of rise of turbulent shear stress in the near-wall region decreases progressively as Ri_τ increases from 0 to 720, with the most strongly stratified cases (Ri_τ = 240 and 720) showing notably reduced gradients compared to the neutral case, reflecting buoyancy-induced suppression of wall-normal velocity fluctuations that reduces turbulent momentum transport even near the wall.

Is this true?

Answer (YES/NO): YES